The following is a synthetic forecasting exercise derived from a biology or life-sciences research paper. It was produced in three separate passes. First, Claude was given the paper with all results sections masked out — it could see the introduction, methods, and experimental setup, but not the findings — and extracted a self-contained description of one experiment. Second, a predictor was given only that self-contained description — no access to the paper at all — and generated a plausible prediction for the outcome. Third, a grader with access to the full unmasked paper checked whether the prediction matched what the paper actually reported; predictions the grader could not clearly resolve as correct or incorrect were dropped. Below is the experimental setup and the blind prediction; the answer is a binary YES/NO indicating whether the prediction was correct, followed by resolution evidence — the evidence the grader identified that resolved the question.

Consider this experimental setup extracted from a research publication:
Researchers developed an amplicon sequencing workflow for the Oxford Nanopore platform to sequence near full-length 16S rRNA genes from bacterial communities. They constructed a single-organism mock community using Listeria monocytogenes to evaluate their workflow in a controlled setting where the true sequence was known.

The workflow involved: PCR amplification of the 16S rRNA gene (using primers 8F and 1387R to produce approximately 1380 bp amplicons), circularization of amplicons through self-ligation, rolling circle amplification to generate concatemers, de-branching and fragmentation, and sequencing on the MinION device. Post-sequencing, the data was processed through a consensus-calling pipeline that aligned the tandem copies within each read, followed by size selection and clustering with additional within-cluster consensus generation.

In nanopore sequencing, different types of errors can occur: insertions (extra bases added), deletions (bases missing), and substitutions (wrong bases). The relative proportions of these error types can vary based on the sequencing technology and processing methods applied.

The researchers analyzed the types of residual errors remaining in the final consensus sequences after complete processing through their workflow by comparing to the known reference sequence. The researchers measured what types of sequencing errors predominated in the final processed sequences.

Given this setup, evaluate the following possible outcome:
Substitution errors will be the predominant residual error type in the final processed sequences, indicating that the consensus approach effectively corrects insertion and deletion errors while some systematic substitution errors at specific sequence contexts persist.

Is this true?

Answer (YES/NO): NO